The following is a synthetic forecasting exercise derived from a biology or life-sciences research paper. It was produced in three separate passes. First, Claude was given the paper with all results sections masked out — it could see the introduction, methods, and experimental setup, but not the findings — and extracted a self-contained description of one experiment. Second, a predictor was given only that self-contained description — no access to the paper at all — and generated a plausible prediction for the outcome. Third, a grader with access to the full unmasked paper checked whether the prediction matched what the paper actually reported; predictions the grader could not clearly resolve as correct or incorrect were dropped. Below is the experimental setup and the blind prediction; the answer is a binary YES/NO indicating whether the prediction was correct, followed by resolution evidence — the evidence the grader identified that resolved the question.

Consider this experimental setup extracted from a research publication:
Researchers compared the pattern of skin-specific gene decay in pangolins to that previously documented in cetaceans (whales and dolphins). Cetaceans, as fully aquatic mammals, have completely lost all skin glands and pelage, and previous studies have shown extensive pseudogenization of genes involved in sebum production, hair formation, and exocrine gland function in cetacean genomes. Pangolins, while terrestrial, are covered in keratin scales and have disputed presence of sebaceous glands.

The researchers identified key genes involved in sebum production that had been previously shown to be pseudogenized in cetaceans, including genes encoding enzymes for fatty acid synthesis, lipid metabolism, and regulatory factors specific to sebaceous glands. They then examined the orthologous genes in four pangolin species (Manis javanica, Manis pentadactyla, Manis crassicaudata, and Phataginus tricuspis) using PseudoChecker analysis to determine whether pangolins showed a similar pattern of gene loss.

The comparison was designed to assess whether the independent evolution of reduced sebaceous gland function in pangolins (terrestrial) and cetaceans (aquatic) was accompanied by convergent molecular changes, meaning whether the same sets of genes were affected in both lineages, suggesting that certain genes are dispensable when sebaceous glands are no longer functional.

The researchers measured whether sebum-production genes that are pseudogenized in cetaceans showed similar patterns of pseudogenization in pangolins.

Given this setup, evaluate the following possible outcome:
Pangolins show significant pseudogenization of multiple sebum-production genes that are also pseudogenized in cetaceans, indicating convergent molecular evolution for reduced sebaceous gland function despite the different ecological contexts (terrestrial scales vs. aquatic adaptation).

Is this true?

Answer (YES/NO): YES